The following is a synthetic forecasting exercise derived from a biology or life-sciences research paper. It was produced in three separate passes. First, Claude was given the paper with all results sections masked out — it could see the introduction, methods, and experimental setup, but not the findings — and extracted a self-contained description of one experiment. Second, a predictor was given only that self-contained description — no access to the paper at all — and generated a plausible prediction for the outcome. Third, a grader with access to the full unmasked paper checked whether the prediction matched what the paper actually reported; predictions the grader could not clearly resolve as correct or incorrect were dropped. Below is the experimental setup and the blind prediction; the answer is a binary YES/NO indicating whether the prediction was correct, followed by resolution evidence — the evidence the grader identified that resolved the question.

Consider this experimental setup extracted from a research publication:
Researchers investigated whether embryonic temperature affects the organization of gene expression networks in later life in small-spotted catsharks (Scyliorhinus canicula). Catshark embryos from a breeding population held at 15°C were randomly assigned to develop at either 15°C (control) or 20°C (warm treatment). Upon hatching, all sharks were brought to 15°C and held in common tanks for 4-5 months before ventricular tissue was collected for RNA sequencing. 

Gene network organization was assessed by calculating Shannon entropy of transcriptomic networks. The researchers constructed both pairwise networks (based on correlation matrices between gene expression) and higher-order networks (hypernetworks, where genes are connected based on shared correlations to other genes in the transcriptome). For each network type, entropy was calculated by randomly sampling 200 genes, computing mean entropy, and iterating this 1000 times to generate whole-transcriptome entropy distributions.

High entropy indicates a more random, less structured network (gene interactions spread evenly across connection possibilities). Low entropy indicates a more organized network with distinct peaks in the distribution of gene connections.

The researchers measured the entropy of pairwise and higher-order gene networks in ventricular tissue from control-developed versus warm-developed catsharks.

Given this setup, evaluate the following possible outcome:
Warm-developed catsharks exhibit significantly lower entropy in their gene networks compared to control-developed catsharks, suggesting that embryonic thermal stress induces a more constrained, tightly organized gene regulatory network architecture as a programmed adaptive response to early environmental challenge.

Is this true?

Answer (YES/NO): NO